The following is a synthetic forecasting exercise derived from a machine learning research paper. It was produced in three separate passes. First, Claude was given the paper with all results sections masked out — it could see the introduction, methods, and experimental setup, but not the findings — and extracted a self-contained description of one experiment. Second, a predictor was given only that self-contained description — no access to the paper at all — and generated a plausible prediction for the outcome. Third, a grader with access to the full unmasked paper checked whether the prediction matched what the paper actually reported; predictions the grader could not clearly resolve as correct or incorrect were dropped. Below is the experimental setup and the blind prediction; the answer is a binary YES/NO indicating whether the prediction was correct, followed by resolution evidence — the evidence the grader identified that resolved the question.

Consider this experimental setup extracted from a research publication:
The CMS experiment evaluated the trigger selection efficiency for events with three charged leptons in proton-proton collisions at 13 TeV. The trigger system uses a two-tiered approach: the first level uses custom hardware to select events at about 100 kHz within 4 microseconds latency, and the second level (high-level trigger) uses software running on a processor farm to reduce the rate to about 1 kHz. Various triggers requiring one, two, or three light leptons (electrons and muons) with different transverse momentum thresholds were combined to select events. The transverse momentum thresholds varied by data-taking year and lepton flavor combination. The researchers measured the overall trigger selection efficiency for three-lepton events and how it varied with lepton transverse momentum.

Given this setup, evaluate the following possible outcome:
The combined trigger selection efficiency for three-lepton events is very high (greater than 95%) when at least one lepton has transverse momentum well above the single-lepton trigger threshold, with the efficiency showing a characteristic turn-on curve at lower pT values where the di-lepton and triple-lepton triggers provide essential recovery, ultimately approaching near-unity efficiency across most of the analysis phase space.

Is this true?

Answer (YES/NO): NO